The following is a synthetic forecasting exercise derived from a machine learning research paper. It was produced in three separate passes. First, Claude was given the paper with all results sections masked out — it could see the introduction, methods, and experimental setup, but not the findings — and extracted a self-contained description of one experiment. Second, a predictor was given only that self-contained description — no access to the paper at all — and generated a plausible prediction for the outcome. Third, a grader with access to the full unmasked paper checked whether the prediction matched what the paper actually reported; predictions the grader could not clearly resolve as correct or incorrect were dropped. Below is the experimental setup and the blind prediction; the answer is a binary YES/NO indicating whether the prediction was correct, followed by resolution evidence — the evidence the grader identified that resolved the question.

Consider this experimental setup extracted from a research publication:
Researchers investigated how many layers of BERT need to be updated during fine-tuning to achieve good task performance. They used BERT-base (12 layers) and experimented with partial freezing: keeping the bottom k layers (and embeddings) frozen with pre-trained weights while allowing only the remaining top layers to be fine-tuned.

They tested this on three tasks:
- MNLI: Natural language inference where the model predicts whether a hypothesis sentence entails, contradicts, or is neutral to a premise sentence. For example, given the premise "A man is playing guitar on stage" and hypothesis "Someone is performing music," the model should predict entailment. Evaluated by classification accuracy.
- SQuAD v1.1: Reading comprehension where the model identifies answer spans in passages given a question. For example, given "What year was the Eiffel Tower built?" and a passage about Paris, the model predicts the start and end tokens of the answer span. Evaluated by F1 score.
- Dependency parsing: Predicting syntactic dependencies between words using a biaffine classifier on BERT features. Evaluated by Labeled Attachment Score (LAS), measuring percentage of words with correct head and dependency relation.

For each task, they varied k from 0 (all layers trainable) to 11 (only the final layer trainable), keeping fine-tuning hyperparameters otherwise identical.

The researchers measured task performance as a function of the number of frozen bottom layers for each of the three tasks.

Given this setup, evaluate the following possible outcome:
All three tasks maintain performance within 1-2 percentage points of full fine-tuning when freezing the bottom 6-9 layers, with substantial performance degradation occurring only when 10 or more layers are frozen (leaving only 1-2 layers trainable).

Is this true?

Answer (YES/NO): NO